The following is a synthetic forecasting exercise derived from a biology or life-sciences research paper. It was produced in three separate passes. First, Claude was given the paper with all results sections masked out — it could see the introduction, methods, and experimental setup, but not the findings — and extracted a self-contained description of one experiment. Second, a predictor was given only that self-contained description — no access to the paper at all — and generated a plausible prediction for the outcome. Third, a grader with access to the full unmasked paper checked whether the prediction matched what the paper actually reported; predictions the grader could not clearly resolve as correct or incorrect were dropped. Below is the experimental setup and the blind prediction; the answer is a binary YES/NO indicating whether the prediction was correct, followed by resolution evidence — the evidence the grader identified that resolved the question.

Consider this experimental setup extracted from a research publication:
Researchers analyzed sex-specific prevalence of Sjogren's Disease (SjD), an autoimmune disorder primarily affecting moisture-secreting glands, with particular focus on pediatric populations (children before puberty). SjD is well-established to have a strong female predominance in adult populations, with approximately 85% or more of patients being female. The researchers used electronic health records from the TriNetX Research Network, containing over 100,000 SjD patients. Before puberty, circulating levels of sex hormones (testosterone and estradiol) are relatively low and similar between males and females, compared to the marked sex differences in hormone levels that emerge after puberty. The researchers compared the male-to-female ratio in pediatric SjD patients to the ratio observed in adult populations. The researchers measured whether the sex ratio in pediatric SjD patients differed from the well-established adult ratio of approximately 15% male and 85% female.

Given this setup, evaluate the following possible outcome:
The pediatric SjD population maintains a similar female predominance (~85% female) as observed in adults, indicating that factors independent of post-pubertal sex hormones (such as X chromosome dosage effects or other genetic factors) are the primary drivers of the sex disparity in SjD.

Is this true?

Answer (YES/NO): NO